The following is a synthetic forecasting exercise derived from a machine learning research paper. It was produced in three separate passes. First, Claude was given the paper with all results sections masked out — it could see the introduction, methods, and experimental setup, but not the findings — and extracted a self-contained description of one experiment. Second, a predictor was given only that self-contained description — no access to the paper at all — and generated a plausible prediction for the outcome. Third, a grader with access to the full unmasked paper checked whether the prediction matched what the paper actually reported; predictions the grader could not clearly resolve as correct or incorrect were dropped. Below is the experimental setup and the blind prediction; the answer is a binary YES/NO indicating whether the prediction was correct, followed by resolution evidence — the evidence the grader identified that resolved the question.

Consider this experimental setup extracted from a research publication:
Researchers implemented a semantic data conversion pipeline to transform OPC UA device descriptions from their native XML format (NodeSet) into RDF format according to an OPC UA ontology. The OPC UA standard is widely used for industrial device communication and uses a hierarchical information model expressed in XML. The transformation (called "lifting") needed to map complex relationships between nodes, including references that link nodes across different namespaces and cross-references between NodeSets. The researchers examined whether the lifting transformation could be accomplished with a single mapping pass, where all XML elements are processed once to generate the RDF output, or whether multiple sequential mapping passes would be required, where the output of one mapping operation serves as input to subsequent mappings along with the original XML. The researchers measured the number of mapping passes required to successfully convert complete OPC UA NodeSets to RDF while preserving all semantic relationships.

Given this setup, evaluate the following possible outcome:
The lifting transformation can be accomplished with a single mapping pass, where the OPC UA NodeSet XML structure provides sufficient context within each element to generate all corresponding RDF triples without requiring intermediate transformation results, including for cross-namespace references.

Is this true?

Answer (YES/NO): NO